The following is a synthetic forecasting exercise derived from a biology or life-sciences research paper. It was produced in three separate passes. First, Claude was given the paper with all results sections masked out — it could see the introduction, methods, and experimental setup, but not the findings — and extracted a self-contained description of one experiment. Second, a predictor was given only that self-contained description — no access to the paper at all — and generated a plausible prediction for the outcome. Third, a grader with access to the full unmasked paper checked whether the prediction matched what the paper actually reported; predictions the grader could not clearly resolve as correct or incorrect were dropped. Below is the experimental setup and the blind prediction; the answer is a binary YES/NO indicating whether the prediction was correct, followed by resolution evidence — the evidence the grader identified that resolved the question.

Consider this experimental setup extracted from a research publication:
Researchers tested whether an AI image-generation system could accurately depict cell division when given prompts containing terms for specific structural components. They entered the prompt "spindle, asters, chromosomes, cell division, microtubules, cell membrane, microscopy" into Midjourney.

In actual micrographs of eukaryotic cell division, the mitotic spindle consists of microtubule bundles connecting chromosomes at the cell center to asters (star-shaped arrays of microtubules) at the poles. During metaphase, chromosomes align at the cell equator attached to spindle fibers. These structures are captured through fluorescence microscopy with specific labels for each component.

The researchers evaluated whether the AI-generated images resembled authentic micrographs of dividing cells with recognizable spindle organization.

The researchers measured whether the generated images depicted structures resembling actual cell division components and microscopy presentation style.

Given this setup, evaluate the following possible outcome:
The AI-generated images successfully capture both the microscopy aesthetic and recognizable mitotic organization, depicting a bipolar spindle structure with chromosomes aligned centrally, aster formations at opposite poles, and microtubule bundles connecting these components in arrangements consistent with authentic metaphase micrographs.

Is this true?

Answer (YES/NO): NO